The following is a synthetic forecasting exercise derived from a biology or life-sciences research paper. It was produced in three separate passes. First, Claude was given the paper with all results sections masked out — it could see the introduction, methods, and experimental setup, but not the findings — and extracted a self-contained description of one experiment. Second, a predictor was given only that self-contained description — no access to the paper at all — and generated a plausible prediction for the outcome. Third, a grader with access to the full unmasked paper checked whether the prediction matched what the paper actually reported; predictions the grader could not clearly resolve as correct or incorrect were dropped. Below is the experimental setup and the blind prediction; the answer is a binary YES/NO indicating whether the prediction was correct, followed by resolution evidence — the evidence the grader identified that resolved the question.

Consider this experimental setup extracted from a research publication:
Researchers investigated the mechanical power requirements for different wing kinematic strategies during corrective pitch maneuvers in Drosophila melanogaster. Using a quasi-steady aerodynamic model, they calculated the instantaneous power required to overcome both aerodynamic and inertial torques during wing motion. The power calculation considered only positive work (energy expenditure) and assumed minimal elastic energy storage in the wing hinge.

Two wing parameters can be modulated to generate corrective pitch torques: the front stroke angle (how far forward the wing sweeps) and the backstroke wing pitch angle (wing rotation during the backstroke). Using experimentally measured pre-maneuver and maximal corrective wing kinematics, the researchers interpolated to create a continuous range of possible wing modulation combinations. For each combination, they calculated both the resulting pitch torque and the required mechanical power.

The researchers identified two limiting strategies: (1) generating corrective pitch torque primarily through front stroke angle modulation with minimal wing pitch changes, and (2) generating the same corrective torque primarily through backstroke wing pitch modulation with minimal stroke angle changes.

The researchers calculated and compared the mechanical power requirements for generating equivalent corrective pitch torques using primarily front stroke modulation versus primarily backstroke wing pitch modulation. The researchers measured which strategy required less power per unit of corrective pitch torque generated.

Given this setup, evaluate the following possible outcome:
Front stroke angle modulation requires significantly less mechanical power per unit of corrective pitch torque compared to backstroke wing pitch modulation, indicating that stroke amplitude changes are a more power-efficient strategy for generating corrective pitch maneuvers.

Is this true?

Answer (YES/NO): NO